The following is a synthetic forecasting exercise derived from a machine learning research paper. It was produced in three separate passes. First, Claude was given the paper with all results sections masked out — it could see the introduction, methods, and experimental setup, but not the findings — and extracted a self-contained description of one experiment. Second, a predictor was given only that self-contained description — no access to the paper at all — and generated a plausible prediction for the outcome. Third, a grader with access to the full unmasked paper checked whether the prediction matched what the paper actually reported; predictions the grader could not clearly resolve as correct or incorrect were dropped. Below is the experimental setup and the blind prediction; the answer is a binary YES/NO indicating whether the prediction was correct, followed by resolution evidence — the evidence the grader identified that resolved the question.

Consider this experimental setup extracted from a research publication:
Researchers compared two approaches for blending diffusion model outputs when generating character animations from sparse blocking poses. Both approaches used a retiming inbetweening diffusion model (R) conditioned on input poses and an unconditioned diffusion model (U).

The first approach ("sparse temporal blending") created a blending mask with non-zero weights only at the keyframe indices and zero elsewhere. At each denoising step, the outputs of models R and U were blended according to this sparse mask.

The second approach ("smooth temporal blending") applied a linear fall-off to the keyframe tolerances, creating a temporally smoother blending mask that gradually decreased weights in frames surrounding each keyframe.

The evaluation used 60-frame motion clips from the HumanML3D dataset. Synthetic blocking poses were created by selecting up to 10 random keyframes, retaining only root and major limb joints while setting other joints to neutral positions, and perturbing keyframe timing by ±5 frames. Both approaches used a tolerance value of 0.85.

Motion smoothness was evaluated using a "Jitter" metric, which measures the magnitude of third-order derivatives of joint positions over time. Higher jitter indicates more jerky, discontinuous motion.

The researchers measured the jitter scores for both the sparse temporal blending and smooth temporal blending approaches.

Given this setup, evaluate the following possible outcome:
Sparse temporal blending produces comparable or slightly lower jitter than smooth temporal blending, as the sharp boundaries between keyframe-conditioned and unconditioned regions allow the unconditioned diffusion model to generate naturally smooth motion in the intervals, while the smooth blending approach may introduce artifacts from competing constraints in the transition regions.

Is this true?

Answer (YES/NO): NO